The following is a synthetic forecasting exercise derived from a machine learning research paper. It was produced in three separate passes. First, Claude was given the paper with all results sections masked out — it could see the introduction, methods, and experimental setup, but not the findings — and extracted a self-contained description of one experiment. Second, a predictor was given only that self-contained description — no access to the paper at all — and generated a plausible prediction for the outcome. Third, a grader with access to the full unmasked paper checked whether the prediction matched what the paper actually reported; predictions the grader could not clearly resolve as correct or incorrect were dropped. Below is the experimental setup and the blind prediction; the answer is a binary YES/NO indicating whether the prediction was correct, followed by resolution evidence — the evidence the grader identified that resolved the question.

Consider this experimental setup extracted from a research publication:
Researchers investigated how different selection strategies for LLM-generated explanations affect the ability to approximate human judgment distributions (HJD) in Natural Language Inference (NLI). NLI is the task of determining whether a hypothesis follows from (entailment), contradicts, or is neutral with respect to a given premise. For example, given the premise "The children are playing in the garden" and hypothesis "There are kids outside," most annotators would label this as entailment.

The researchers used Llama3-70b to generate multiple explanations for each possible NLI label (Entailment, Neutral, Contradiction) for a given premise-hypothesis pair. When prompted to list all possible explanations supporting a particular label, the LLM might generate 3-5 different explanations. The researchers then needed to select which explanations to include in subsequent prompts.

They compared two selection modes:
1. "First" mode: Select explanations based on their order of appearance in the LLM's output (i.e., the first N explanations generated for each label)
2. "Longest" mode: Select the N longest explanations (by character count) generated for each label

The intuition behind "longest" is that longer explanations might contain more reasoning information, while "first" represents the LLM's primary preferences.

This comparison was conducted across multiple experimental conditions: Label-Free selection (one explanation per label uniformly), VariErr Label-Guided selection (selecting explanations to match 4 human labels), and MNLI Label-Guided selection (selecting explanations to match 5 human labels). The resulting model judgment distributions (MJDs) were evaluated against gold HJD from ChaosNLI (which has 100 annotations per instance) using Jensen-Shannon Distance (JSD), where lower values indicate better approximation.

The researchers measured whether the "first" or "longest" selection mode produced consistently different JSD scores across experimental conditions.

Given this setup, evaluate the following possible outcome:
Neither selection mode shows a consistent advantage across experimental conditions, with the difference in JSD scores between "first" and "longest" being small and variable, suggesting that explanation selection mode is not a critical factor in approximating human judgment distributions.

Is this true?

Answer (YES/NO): YES